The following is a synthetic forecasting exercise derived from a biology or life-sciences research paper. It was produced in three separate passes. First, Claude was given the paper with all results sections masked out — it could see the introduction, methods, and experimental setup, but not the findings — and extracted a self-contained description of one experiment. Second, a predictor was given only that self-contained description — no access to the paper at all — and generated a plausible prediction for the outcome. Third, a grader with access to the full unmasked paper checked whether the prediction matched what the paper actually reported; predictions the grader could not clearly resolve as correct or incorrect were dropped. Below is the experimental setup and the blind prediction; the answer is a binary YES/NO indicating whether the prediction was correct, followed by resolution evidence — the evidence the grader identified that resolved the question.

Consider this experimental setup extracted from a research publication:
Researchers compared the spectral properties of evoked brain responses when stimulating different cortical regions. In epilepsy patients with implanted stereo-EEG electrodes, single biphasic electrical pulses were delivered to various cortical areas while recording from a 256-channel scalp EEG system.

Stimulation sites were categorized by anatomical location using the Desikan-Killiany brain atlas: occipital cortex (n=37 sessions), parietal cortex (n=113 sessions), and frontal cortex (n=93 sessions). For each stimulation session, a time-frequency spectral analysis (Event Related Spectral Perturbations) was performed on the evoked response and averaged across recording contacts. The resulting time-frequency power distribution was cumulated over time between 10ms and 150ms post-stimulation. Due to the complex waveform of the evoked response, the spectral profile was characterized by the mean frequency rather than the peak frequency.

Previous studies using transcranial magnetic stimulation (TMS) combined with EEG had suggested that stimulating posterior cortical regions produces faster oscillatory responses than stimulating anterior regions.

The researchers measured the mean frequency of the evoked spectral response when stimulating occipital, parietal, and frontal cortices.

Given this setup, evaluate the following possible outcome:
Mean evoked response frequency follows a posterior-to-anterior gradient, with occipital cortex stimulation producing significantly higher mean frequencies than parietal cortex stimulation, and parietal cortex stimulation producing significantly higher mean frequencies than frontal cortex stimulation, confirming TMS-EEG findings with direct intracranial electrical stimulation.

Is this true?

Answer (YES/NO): NO